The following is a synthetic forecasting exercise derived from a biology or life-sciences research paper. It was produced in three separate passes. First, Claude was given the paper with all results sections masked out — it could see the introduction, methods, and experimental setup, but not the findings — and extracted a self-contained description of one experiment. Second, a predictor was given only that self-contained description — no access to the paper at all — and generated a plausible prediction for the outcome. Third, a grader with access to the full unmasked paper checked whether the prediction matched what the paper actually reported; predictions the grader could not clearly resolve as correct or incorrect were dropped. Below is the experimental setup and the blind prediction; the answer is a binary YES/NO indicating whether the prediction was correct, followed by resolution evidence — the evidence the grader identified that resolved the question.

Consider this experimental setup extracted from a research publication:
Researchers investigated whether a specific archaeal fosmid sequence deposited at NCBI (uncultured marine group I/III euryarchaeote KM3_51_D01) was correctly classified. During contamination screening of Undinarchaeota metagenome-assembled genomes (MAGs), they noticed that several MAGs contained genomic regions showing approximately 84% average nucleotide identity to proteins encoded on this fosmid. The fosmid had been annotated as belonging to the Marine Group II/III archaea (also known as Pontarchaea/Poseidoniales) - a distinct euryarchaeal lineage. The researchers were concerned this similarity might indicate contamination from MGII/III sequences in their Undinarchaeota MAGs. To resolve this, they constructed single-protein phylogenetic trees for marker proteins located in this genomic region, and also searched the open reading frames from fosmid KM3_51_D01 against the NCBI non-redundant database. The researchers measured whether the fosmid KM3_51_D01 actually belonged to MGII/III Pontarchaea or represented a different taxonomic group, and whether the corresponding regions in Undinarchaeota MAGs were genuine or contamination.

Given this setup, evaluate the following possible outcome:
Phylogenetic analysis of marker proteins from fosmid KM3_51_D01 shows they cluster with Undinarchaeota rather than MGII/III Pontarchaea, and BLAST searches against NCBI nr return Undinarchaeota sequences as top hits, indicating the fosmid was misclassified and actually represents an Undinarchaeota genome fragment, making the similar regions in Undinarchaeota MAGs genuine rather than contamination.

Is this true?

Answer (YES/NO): NO